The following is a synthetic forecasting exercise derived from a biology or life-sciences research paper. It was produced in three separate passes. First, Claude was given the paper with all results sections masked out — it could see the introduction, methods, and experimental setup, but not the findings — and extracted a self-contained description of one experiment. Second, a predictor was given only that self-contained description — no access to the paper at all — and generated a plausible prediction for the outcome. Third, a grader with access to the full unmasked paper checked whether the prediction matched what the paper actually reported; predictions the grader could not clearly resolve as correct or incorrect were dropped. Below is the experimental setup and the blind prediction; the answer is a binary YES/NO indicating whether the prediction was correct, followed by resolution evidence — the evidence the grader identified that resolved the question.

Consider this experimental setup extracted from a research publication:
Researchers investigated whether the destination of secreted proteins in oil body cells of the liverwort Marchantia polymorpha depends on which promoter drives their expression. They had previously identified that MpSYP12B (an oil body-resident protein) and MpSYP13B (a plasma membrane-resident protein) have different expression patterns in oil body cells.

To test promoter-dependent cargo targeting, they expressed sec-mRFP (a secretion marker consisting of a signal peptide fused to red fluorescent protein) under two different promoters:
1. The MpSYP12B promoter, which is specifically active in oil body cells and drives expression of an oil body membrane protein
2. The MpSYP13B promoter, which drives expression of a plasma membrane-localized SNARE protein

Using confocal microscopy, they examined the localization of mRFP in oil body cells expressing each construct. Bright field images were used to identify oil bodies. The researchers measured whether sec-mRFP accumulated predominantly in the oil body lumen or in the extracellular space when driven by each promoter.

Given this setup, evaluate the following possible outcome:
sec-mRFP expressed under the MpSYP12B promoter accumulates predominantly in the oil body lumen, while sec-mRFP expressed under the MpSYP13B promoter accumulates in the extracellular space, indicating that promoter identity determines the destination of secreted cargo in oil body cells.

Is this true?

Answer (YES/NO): YES